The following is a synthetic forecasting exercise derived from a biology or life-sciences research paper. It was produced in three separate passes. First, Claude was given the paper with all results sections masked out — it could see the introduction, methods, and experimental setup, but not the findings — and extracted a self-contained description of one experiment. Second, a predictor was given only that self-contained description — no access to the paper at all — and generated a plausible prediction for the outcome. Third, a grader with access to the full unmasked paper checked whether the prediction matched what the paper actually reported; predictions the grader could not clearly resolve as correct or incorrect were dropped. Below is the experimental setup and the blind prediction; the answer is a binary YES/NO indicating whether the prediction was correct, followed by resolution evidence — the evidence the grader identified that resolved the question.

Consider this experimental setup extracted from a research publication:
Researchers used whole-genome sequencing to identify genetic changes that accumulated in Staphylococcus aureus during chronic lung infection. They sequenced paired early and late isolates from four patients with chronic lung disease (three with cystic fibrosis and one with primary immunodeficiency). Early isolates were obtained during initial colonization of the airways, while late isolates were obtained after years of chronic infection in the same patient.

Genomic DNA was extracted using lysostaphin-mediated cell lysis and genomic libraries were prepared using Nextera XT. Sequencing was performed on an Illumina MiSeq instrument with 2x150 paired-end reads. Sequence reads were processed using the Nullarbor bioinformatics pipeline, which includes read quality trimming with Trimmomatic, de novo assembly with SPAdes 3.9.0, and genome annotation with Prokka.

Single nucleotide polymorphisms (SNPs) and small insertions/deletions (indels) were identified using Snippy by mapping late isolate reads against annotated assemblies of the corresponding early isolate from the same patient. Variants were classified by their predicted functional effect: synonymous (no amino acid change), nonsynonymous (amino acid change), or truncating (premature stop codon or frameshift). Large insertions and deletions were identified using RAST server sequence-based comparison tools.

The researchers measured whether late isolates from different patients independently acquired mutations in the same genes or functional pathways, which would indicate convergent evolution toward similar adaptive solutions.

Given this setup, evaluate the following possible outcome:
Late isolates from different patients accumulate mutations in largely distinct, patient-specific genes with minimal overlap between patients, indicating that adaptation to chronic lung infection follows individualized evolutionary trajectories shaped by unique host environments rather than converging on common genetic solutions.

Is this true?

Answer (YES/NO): NO